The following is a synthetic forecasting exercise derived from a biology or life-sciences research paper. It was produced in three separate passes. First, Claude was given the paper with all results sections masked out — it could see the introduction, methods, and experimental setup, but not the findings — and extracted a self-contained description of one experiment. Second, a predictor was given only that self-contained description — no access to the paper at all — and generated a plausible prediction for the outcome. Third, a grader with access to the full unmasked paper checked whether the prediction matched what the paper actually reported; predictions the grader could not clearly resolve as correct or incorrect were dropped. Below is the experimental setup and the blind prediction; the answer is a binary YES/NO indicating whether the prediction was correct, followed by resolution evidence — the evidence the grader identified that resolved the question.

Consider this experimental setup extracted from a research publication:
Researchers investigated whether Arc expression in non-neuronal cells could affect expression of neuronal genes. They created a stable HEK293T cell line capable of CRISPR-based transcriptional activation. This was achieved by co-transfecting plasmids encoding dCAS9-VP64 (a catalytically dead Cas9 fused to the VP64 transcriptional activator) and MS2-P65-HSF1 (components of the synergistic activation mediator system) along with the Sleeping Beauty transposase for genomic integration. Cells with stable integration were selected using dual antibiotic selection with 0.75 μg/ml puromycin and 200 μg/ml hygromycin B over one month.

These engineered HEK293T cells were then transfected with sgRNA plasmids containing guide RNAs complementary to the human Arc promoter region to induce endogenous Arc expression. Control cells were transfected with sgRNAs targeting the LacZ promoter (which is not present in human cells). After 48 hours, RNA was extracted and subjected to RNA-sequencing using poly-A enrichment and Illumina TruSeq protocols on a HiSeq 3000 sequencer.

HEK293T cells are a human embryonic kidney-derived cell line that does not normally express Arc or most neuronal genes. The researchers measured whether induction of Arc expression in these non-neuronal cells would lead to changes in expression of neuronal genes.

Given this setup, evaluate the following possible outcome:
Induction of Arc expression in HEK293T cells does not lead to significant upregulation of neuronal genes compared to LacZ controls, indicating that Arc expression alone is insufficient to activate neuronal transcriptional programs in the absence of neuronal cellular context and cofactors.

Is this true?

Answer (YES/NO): NO